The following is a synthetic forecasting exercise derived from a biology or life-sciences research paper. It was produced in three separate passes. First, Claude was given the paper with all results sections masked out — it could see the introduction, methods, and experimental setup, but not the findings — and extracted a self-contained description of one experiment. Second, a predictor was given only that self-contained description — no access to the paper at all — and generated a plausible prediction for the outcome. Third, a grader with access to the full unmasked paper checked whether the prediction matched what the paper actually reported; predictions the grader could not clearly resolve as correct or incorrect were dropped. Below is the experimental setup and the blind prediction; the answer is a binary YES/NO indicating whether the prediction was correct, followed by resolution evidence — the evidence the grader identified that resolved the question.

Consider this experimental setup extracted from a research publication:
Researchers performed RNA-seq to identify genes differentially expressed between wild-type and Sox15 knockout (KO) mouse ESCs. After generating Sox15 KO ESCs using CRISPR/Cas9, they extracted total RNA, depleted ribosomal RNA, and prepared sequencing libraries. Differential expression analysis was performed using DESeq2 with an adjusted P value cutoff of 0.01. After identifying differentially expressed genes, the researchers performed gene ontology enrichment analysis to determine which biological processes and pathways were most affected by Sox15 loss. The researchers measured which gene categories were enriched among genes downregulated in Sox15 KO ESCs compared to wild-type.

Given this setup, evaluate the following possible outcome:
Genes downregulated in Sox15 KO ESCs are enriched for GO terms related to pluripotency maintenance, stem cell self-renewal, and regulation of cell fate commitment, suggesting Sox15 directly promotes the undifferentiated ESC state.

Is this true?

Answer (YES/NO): YES